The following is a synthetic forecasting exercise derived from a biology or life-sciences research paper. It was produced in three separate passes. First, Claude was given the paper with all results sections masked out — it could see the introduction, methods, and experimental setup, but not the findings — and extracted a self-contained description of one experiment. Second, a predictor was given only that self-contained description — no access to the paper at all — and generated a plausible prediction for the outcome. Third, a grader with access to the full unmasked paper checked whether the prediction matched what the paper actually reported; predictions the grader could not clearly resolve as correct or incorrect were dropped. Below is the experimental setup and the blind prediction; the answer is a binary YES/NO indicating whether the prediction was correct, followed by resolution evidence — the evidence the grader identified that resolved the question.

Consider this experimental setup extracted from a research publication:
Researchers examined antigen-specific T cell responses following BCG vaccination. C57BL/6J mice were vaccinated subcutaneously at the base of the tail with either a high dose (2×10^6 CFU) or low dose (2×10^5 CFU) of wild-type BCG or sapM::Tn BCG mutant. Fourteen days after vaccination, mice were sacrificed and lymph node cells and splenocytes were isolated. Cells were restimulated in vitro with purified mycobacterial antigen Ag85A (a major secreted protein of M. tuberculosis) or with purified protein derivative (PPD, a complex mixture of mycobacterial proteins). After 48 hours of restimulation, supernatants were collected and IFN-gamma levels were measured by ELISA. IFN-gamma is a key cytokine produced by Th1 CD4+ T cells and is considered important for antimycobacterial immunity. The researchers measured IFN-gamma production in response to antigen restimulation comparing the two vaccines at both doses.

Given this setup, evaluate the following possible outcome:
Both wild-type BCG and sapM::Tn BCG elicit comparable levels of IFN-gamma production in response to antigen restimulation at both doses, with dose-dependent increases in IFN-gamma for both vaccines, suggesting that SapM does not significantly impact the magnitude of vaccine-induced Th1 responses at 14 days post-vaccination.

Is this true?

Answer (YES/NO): NO